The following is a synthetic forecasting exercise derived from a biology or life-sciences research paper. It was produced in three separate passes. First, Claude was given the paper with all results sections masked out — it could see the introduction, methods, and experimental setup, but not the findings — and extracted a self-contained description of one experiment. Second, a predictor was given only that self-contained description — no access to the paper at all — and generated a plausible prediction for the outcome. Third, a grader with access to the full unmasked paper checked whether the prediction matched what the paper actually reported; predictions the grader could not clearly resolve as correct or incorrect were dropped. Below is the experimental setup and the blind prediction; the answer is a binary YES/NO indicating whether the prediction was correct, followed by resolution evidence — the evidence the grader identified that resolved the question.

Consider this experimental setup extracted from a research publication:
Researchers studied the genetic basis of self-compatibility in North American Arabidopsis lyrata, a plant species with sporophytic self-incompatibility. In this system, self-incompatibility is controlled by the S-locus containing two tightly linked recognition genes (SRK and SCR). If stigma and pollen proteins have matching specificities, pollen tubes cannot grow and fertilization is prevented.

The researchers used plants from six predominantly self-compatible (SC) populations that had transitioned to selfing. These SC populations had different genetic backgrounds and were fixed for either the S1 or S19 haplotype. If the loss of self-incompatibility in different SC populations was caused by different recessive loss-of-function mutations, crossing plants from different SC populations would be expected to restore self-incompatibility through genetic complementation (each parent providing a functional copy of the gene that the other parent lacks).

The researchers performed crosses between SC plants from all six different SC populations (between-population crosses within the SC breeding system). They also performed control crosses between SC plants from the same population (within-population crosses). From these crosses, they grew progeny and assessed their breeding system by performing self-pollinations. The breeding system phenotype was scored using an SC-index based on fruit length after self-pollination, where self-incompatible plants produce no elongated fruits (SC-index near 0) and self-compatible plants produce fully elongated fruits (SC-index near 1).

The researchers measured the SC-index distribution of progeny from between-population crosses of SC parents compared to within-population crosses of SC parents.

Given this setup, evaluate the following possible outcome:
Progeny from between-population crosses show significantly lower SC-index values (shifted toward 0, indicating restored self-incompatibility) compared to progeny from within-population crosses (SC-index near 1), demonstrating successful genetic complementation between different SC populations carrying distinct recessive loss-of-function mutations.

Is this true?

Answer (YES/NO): NO